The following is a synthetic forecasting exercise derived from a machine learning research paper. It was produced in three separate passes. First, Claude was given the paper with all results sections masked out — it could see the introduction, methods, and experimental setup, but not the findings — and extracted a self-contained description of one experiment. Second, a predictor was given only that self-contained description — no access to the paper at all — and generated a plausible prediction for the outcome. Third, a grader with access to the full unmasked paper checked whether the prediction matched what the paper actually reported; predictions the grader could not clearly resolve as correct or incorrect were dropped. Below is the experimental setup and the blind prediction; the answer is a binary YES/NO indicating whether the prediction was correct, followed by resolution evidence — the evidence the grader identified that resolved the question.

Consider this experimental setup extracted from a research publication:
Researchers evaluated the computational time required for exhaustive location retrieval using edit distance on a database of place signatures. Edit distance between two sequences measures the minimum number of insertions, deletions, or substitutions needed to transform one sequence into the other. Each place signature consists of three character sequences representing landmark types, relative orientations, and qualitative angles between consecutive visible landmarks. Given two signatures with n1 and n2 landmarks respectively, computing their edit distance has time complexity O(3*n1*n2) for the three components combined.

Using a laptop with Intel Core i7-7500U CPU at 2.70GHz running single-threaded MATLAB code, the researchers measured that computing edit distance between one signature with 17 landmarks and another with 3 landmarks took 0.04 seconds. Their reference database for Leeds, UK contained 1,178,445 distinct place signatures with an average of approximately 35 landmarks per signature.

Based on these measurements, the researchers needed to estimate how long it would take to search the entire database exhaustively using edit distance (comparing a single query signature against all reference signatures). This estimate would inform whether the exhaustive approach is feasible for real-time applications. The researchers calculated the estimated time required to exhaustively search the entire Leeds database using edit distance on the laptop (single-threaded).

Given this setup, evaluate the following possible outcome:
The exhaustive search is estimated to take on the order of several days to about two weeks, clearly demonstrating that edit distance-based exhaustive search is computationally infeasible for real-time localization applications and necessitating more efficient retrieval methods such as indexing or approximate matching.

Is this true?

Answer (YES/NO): YES